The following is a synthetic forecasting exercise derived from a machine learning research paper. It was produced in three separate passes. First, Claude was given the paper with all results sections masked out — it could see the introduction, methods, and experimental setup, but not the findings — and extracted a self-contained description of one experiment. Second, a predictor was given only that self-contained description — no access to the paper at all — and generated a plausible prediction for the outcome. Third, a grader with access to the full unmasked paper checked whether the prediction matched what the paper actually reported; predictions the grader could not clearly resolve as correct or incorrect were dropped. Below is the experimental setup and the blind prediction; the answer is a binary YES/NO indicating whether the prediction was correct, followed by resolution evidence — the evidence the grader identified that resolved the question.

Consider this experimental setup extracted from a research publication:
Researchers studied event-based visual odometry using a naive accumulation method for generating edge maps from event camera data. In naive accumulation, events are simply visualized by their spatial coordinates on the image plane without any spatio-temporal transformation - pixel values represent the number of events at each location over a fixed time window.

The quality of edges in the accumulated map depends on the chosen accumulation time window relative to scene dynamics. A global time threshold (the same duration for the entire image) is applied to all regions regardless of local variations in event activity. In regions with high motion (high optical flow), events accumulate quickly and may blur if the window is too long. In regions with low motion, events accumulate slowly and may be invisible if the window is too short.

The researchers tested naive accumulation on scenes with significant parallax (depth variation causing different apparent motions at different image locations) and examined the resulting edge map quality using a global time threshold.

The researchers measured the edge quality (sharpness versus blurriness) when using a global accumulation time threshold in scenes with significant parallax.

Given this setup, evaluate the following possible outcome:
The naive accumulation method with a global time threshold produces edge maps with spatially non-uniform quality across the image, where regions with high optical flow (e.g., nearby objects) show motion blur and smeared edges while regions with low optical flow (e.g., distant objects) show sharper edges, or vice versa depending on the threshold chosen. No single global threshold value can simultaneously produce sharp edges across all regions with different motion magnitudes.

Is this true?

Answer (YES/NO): YES